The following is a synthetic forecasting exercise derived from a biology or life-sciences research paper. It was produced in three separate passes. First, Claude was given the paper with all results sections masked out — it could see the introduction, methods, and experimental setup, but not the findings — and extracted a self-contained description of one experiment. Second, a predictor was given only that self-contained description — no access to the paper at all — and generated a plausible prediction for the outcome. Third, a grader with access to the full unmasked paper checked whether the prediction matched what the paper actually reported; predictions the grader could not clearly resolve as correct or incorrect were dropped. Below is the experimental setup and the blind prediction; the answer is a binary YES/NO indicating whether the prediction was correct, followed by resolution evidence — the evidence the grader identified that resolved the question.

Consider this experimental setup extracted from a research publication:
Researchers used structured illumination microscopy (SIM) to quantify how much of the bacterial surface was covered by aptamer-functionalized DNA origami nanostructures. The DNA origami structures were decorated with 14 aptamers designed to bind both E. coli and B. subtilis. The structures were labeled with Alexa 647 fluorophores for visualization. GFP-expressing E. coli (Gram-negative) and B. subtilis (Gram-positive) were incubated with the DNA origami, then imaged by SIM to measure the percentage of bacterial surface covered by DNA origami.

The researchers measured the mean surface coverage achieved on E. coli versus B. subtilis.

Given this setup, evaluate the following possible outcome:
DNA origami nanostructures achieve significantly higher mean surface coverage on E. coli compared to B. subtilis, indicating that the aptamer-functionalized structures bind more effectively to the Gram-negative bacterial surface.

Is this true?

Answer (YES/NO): NO